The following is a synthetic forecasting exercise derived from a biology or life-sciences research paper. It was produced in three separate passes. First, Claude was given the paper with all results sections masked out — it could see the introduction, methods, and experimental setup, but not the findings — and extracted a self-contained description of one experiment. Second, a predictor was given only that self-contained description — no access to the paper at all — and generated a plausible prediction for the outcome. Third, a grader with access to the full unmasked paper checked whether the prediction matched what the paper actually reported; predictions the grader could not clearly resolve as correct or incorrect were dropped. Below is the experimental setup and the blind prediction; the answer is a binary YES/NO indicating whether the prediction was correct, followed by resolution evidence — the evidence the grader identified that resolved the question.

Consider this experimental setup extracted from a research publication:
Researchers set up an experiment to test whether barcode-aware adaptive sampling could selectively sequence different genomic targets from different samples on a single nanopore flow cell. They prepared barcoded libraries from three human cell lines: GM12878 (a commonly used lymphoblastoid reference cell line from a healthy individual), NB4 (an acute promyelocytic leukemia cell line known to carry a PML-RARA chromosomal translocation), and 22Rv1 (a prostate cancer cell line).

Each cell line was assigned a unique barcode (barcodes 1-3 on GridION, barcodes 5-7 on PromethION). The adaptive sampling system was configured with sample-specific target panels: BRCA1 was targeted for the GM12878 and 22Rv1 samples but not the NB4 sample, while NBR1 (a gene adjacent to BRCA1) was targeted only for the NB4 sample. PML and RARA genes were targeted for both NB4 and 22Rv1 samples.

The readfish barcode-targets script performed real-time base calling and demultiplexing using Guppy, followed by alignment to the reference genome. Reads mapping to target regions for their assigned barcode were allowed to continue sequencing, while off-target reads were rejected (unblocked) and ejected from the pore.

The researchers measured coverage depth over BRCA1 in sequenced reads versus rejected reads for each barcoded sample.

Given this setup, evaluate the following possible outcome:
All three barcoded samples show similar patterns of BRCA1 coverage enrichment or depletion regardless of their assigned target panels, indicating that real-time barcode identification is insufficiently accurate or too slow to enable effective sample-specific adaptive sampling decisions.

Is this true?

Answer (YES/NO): NO